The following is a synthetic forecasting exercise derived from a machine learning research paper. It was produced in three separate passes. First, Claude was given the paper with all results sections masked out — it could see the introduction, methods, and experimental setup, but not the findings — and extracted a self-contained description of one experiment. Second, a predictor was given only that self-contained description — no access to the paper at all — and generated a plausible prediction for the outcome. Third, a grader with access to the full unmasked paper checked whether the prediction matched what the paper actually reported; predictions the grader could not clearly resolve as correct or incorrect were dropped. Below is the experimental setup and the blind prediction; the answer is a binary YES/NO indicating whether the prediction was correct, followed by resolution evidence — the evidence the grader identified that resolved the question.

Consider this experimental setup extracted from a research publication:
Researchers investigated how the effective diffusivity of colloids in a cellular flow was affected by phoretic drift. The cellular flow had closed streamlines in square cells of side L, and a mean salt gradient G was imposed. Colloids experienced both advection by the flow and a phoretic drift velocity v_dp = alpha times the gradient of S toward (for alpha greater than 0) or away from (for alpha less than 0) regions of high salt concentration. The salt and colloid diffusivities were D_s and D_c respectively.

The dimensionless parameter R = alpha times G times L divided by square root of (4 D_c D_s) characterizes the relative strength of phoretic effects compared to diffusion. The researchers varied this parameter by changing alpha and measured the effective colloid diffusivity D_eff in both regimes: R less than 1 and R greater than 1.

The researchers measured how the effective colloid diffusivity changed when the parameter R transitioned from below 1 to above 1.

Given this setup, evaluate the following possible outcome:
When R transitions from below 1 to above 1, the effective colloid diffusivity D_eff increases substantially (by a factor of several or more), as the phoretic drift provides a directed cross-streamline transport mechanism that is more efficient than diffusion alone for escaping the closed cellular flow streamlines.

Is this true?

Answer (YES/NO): NO